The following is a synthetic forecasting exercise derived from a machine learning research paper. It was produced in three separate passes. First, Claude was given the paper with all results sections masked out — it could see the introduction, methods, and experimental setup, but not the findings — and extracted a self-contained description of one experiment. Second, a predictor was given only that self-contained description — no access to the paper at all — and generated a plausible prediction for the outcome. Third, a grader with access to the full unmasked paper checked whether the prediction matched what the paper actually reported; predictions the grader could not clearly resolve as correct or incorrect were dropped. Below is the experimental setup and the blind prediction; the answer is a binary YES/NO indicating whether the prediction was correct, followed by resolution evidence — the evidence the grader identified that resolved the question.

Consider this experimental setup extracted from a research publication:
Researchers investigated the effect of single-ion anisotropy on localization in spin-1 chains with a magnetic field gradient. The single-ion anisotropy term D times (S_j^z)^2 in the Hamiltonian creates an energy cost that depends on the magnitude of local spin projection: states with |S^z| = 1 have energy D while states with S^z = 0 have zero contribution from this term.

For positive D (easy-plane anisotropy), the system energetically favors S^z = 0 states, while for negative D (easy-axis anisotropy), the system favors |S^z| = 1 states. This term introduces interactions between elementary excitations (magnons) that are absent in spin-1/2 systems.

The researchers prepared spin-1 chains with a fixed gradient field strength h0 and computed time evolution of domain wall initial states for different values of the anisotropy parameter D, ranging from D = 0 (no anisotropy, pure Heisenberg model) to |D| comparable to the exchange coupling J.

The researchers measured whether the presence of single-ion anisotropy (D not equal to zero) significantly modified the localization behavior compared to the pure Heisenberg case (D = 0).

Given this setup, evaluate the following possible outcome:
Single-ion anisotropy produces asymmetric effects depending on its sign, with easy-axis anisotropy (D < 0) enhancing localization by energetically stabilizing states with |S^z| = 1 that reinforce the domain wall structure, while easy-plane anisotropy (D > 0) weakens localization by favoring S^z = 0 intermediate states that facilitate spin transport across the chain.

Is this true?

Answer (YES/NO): NO